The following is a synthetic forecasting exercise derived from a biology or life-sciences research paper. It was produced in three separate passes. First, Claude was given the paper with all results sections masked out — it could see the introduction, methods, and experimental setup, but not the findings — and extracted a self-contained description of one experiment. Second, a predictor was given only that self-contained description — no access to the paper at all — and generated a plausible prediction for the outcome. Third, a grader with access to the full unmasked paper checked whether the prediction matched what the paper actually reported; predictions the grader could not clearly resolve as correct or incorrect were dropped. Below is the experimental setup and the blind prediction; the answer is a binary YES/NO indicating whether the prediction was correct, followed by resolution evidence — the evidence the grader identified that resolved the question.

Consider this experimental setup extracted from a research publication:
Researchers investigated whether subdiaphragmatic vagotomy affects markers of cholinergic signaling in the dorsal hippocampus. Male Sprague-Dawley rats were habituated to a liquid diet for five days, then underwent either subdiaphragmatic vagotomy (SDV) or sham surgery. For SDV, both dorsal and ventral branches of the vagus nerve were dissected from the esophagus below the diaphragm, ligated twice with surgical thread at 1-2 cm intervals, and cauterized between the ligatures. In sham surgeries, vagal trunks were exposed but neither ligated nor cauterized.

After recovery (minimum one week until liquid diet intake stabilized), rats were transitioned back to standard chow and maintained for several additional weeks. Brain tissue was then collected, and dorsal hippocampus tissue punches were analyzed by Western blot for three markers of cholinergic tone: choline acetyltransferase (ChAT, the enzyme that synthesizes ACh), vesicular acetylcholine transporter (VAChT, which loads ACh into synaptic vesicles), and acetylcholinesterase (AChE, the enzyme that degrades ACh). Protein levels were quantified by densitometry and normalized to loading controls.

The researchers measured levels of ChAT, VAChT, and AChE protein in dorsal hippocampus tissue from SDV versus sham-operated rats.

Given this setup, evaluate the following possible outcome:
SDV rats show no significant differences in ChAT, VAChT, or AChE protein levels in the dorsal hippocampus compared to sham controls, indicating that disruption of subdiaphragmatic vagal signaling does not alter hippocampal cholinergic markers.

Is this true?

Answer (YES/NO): NO